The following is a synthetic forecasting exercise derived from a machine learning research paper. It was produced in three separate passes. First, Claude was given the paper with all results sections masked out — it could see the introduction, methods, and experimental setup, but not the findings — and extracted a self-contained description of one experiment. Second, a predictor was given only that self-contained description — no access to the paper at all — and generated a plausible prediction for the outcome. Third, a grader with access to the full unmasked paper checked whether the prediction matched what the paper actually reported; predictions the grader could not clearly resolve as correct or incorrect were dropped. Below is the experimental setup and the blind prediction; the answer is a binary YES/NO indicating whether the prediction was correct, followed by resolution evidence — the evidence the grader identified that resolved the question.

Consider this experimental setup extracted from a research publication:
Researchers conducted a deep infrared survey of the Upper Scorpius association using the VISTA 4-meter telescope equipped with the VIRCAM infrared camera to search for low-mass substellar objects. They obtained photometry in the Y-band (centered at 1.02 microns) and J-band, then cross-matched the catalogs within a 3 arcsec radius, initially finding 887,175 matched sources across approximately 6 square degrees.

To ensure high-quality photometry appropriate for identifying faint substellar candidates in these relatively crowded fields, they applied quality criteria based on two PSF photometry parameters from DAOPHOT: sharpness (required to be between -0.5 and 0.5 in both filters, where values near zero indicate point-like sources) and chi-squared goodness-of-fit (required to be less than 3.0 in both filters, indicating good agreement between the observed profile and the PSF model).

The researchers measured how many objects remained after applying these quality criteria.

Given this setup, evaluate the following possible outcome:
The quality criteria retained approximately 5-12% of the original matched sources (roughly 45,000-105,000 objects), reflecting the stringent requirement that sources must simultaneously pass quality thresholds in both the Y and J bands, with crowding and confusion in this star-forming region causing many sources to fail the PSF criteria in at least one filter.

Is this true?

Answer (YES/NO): NO